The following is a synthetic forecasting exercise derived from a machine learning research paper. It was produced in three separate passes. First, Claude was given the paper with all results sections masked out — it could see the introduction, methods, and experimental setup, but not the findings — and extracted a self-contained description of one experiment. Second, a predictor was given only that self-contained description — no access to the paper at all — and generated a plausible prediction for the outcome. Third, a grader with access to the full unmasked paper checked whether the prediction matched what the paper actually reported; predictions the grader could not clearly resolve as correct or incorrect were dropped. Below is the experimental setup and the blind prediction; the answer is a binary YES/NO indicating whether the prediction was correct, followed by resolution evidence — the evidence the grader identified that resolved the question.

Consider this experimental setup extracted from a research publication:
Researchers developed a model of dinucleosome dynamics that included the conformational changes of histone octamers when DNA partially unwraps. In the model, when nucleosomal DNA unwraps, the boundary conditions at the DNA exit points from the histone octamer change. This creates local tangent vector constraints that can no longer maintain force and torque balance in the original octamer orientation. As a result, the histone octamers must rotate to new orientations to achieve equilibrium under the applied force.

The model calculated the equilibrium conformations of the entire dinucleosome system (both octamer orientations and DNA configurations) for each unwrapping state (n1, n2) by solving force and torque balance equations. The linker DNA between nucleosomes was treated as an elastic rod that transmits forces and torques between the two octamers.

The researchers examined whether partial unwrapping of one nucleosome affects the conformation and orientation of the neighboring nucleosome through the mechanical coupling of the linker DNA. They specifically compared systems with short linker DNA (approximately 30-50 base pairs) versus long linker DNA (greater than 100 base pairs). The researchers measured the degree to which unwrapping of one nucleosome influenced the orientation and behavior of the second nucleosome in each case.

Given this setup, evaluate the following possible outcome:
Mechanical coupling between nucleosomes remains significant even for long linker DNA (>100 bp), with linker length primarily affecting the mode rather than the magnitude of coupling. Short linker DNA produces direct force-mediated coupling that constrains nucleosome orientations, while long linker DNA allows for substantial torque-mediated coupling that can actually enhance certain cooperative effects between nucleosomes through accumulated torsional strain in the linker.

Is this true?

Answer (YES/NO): NO